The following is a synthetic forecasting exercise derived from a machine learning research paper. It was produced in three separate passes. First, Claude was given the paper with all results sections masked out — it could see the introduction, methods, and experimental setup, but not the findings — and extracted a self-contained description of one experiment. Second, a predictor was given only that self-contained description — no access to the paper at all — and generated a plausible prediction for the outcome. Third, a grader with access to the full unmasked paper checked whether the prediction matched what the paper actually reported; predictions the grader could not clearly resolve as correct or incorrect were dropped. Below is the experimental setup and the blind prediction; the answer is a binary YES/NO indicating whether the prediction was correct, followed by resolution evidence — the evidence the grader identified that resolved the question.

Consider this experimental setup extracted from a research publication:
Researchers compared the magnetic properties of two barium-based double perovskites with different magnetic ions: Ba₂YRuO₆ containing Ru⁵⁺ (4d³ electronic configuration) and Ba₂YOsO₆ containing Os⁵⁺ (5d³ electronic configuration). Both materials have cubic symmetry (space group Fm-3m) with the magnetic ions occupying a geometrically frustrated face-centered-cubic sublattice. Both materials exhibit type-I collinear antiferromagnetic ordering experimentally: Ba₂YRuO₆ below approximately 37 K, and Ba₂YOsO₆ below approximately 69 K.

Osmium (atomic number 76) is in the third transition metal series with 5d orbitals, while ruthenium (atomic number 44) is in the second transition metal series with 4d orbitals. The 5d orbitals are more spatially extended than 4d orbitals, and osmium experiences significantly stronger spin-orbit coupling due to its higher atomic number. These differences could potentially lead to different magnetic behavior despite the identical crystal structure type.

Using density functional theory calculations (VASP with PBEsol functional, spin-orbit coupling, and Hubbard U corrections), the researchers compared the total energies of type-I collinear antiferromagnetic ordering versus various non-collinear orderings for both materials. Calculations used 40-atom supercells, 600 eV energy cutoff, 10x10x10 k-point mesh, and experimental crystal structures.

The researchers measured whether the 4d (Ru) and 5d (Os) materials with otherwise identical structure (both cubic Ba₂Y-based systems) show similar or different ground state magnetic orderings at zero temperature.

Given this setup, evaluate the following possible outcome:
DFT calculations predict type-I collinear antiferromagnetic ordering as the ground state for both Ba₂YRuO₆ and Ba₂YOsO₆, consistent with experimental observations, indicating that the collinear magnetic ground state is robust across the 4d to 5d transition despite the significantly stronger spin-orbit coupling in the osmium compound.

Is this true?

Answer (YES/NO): NO